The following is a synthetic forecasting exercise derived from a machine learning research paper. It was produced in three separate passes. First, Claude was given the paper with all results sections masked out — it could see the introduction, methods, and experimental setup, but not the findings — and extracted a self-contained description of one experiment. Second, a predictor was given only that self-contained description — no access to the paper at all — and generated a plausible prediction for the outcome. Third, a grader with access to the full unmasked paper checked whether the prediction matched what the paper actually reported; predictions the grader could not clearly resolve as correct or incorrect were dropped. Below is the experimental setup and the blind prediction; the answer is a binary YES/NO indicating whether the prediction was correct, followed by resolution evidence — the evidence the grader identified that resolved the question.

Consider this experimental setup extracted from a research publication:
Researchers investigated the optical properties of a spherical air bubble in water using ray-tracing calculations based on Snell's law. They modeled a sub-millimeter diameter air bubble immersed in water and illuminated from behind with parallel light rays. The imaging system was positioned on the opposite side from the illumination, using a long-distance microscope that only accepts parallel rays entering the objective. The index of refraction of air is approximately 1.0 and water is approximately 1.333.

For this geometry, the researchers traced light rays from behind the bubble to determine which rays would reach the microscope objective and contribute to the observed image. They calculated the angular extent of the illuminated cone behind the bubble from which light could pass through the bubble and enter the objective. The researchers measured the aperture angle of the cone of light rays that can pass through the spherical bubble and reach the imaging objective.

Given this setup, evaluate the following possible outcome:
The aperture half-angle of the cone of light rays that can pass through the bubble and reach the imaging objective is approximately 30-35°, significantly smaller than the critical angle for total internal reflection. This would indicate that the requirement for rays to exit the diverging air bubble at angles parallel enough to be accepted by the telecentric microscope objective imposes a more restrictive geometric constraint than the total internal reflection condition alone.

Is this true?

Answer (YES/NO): NO